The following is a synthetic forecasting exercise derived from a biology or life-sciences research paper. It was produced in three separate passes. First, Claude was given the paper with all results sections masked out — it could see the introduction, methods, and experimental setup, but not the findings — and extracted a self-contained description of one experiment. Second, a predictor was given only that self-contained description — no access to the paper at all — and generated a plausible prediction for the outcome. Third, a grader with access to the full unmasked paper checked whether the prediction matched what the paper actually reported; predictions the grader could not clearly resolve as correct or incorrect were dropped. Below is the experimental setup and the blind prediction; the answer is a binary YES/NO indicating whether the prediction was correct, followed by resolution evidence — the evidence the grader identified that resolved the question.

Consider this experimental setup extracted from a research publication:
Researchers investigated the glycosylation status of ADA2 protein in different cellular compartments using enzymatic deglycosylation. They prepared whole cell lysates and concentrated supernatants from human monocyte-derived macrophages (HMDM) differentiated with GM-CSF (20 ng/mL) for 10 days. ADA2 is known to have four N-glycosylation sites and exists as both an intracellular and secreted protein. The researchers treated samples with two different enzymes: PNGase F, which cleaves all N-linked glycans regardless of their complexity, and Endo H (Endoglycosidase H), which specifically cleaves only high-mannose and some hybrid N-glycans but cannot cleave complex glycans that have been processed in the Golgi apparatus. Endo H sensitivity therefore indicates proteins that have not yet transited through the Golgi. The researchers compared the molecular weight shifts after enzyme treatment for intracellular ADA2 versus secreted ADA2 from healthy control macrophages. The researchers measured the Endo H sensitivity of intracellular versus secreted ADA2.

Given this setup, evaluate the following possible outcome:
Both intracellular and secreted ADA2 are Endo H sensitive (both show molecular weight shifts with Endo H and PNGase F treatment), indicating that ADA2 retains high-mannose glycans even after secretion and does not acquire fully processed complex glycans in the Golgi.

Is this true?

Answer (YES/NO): YES